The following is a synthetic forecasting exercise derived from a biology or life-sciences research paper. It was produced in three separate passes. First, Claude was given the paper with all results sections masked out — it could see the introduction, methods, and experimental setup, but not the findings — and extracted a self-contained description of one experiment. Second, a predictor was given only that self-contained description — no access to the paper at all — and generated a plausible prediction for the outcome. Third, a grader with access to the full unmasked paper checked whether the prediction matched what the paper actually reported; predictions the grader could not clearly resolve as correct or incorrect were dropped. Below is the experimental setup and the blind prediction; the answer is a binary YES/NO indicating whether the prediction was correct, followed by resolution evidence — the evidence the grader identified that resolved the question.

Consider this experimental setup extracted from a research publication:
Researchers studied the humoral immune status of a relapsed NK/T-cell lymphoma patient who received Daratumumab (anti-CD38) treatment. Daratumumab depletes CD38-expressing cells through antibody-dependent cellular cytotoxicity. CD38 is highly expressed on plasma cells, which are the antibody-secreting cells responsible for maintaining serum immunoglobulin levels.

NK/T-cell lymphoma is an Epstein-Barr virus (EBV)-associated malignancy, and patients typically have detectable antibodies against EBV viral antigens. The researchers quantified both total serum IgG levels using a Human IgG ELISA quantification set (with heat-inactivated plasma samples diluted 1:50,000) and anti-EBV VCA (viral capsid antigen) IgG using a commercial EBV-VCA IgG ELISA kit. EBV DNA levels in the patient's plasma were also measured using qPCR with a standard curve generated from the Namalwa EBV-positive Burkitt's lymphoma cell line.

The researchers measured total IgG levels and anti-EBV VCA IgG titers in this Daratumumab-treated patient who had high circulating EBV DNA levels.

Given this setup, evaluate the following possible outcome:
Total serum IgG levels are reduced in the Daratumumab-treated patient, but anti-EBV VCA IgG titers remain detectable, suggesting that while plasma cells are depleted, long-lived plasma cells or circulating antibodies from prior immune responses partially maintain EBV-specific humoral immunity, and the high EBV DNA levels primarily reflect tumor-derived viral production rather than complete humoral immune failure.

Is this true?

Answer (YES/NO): NO